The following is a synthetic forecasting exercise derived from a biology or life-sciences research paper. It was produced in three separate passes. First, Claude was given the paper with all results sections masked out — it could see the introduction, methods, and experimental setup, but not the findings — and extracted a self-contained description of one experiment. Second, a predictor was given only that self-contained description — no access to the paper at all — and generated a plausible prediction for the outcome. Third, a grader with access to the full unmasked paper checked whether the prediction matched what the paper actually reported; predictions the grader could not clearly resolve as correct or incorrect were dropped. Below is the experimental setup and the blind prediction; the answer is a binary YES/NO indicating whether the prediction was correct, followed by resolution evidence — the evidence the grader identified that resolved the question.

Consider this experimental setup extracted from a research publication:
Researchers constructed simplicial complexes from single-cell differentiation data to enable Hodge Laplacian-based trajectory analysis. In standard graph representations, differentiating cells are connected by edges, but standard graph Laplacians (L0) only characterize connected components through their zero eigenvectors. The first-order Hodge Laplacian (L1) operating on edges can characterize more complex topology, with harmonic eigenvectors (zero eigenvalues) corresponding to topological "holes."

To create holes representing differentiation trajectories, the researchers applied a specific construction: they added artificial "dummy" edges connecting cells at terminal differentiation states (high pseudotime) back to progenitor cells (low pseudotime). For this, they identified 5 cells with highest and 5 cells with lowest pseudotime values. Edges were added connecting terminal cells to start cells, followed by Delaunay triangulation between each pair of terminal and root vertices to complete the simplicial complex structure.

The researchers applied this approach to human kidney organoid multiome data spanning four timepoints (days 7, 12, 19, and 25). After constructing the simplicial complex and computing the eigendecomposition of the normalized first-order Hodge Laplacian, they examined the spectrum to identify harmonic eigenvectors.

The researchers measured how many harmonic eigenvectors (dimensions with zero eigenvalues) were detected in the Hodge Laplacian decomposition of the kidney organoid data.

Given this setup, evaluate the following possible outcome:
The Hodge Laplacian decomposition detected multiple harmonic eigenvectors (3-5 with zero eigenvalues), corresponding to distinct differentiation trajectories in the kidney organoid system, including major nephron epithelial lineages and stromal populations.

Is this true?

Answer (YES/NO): NO